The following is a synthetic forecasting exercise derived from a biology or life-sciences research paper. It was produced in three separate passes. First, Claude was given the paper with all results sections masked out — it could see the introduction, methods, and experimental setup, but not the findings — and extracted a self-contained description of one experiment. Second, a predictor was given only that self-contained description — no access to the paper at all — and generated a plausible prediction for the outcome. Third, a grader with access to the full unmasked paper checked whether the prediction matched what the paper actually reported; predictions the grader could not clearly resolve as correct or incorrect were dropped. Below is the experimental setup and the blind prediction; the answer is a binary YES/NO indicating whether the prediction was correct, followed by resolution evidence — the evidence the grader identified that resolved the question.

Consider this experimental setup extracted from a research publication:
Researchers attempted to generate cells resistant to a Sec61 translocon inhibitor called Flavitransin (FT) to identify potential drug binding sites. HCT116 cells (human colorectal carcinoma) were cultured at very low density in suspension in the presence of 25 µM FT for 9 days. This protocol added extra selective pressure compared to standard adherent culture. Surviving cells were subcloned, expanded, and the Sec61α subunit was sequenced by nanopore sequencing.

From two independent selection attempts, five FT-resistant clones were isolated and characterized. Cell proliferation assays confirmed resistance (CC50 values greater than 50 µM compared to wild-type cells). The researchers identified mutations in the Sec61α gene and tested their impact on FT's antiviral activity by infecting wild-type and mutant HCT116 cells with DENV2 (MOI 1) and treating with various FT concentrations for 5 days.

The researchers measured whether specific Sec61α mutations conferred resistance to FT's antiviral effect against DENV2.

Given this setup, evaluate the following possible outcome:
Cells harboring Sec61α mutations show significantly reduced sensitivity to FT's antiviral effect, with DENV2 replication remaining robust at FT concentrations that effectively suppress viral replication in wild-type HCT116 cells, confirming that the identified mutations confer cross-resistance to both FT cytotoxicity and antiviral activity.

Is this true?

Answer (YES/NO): YES